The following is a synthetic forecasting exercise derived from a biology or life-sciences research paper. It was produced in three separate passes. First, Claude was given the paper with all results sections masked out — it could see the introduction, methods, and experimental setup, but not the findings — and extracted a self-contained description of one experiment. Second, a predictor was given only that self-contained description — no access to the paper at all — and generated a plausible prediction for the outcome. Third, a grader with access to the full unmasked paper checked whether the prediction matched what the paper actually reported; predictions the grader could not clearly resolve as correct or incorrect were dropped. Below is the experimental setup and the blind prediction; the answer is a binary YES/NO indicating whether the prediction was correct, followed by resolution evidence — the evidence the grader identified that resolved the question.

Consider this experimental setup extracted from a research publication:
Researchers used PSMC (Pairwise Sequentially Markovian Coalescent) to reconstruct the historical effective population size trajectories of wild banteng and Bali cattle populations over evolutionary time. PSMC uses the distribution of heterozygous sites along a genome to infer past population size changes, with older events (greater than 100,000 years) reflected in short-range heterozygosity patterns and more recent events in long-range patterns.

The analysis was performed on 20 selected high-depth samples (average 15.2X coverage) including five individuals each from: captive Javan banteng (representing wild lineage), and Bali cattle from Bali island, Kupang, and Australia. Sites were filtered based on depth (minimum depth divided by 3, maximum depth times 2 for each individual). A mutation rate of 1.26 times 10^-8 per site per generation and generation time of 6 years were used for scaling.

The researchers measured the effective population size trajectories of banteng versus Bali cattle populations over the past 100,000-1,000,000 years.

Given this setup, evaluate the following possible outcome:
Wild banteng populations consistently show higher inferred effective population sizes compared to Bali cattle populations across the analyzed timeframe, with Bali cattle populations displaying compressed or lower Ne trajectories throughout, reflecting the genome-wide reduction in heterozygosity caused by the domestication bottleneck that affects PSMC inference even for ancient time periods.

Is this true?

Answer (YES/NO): NO